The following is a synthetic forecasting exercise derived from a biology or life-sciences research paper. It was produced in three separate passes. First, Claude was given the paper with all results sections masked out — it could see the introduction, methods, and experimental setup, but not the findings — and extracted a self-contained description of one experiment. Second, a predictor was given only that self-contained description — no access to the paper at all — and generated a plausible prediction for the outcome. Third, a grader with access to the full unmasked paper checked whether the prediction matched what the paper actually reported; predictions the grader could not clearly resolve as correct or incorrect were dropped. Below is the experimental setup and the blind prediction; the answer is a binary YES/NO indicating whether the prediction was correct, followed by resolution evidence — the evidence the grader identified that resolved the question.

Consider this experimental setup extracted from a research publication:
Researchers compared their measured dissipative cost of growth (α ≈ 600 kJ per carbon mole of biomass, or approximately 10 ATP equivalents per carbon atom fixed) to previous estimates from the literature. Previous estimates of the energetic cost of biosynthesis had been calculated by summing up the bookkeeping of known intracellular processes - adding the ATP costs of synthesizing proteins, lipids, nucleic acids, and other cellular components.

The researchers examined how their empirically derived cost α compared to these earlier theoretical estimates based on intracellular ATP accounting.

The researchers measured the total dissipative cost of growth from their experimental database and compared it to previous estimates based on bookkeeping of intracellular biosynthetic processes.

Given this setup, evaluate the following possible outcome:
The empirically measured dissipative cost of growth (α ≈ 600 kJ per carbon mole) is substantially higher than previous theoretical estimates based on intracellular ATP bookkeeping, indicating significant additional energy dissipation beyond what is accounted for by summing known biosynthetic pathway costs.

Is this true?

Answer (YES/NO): YES